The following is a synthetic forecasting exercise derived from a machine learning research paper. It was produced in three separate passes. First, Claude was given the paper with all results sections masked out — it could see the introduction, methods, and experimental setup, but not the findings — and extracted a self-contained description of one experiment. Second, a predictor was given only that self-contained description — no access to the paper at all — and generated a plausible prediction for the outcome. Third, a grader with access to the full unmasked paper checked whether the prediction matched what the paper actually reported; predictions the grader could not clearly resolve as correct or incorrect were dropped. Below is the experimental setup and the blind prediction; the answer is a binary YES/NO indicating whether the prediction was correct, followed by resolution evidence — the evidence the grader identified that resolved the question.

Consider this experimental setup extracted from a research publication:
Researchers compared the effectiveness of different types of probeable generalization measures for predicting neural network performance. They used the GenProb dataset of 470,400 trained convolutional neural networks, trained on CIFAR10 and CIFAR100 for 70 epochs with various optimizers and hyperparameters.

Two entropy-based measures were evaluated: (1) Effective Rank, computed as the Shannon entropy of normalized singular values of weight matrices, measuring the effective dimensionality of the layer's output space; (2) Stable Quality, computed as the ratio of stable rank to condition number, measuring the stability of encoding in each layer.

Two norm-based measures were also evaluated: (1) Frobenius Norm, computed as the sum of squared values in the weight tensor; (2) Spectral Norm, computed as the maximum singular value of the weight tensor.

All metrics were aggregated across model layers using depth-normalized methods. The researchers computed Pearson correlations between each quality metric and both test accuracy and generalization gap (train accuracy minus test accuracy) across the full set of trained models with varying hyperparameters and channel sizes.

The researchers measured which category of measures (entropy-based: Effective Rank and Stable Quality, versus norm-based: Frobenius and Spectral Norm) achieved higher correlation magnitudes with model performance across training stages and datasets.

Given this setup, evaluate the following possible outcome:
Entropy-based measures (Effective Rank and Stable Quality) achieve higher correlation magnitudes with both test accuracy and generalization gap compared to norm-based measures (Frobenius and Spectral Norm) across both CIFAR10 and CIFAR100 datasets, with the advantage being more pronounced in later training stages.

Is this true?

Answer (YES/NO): NO